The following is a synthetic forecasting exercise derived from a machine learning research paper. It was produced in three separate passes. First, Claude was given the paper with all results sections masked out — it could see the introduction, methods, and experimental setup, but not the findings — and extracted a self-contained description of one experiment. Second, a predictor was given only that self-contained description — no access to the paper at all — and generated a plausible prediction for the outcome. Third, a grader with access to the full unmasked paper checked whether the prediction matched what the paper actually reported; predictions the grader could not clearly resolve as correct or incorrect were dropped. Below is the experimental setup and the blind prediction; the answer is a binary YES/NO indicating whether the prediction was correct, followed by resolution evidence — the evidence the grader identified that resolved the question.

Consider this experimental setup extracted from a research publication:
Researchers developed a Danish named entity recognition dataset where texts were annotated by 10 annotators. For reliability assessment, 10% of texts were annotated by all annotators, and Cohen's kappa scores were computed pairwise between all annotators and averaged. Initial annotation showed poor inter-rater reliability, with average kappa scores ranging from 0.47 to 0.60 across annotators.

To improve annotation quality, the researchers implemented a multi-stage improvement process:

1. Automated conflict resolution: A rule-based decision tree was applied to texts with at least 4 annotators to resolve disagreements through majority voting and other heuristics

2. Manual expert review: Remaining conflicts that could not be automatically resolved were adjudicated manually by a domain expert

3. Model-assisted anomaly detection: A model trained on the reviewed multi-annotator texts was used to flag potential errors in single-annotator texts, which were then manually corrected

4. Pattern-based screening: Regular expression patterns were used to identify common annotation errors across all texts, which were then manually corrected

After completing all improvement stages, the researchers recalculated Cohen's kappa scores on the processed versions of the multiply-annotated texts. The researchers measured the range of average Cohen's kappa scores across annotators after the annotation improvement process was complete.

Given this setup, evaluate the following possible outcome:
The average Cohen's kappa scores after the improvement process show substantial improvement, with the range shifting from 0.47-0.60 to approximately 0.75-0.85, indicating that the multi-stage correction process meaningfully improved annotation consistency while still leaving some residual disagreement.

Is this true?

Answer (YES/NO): NO